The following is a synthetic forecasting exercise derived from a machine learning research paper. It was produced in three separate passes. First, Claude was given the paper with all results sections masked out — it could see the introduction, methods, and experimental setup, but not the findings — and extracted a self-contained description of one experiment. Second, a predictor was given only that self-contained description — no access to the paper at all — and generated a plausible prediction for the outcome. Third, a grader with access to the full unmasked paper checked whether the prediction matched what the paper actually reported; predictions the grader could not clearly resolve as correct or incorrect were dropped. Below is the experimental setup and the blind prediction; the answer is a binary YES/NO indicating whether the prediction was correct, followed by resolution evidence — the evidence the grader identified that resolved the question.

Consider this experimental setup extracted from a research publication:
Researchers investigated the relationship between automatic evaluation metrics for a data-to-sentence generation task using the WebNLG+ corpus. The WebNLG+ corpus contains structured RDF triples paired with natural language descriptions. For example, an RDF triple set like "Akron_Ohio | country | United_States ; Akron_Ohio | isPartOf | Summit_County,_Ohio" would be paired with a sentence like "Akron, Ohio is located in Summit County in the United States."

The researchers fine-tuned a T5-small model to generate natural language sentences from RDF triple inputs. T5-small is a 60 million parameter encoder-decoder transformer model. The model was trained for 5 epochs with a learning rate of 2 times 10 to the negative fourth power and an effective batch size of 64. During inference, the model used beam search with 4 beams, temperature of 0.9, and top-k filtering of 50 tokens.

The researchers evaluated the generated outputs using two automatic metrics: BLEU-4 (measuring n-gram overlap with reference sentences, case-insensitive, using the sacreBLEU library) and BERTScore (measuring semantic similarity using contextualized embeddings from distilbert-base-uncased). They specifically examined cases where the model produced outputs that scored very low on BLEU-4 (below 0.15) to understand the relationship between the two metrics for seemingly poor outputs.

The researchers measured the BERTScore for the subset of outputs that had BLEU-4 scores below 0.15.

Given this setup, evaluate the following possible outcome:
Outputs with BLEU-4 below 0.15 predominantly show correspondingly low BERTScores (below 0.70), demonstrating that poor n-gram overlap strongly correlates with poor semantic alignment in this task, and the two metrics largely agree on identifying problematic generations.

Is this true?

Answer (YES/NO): NO